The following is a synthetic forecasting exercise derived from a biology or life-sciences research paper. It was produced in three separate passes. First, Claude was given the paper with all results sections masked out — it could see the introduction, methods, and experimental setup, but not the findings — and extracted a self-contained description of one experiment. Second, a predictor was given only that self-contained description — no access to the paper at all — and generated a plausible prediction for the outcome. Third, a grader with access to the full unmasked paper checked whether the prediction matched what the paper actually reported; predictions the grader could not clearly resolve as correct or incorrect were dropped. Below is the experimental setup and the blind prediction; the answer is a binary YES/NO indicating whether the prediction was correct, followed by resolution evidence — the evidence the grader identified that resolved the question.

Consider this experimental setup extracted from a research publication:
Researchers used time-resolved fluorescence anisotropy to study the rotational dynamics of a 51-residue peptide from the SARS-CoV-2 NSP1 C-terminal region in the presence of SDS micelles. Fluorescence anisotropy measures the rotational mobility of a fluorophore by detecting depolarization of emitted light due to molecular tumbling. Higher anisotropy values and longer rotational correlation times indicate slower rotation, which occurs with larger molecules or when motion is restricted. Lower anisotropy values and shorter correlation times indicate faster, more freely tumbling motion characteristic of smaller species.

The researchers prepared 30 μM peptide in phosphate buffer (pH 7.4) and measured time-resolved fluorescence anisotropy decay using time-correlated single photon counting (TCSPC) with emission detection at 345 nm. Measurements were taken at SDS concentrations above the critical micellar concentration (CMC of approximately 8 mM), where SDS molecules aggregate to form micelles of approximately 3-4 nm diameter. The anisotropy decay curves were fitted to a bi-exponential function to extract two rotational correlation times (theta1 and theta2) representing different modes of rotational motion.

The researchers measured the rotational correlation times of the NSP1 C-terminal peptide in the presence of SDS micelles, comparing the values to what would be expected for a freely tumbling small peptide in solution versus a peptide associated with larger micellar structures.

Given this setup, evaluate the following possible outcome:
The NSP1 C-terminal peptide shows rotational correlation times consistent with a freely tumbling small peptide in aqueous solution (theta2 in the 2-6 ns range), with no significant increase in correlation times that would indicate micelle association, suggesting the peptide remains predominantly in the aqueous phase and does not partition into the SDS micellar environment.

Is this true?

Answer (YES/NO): NO